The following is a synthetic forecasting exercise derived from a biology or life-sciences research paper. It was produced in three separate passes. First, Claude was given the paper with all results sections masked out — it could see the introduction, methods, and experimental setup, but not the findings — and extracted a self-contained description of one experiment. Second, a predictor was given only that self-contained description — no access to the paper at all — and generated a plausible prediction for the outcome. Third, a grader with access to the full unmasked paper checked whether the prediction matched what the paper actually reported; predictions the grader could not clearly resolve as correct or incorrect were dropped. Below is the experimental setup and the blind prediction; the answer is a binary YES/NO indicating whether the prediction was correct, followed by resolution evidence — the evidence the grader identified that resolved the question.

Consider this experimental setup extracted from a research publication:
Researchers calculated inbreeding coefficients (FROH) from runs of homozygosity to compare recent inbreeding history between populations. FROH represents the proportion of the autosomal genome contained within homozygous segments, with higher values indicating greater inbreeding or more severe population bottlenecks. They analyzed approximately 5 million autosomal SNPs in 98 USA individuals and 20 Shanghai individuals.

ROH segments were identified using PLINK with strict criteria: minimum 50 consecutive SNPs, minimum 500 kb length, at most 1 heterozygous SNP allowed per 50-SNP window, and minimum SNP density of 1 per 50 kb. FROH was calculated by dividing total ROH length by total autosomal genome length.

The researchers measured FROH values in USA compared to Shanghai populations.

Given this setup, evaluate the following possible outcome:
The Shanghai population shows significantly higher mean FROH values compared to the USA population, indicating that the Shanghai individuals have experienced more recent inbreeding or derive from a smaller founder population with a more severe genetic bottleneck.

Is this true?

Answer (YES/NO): NO